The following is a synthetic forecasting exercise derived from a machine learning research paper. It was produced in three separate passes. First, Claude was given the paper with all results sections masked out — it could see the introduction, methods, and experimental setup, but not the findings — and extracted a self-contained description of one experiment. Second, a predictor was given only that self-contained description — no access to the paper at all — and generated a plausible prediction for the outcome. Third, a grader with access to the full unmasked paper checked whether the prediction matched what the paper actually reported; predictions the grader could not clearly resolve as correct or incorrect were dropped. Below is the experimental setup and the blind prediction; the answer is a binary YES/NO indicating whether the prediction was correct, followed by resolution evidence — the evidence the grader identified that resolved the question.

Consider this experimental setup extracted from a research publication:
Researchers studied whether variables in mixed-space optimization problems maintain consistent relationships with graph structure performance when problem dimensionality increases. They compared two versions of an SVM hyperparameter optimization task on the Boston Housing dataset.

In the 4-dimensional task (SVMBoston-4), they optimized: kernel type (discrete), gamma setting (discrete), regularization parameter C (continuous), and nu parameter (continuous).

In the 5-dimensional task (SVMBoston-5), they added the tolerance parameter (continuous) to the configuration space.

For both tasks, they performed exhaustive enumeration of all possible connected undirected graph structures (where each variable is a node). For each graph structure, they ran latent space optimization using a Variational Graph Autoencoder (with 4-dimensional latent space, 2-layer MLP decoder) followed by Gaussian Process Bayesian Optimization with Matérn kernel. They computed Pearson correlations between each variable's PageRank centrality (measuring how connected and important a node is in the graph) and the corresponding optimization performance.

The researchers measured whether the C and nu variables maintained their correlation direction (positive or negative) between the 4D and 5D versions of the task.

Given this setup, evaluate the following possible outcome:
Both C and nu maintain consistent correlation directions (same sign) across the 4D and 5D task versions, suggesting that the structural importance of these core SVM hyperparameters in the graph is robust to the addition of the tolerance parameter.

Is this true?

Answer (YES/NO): YES